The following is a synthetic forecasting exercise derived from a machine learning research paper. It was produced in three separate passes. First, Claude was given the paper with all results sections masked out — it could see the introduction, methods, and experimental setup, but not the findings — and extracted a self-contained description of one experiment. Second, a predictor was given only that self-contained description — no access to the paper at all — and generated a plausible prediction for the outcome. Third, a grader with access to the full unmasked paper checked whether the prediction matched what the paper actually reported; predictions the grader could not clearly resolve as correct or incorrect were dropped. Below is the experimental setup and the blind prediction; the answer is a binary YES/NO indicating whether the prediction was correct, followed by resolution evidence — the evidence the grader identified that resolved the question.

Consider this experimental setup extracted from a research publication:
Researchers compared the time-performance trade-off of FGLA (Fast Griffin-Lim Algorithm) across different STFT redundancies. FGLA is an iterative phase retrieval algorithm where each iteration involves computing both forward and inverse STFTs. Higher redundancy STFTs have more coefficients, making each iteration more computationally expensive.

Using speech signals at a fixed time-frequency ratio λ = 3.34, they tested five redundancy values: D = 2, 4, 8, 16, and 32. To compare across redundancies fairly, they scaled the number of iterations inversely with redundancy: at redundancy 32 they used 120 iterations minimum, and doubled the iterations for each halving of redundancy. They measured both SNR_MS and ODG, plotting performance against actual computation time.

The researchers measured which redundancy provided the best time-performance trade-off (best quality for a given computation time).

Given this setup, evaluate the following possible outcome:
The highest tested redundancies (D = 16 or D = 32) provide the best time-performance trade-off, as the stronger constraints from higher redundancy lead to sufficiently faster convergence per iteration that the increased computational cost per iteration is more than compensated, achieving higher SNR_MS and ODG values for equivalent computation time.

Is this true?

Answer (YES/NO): NO